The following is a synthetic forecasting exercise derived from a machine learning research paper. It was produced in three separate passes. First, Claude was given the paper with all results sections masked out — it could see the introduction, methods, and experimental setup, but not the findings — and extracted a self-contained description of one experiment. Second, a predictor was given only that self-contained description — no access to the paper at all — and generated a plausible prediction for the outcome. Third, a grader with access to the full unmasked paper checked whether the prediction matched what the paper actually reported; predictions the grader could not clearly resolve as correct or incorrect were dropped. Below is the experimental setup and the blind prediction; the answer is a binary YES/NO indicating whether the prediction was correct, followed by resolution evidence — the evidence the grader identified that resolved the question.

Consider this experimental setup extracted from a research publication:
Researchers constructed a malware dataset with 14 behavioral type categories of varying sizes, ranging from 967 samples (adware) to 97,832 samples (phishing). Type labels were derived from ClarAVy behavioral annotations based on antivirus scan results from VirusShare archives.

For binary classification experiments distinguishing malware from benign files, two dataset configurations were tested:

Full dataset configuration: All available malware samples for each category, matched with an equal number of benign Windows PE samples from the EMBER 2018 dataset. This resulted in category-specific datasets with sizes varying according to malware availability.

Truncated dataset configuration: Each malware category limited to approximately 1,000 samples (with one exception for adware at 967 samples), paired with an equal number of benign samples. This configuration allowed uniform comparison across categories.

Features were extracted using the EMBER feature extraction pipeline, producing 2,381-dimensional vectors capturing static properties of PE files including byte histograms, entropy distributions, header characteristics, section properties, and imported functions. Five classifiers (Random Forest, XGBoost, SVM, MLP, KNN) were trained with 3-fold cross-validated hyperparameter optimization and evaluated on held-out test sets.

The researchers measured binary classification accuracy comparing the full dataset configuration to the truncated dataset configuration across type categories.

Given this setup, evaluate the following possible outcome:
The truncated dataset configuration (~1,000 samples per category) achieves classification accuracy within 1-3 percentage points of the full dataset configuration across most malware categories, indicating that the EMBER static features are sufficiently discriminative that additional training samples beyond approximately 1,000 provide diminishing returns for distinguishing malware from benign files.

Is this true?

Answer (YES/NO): YES